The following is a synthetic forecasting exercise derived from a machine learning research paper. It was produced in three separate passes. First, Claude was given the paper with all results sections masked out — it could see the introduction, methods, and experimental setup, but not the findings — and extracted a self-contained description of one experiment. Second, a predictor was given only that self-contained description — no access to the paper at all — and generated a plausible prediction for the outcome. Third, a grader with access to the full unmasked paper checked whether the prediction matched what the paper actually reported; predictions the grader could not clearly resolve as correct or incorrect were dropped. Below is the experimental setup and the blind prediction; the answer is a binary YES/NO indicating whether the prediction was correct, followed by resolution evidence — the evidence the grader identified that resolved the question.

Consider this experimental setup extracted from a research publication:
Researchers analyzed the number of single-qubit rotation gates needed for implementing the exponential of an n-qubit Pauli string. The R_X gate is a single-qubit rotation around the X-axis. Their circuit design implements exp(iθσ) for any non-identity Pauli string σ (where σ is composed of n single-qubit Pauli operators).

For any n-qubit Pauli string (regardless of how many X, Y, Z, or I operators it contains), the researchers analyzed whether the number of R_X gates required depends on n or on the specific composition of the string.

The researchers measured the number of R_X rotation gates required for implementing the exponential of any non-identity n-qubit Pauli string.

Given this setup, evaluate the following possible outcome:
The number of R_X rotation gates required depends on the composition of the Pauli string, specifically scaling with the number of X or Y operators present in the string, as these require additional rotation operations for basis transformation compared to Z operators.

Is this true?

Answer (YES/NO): NO